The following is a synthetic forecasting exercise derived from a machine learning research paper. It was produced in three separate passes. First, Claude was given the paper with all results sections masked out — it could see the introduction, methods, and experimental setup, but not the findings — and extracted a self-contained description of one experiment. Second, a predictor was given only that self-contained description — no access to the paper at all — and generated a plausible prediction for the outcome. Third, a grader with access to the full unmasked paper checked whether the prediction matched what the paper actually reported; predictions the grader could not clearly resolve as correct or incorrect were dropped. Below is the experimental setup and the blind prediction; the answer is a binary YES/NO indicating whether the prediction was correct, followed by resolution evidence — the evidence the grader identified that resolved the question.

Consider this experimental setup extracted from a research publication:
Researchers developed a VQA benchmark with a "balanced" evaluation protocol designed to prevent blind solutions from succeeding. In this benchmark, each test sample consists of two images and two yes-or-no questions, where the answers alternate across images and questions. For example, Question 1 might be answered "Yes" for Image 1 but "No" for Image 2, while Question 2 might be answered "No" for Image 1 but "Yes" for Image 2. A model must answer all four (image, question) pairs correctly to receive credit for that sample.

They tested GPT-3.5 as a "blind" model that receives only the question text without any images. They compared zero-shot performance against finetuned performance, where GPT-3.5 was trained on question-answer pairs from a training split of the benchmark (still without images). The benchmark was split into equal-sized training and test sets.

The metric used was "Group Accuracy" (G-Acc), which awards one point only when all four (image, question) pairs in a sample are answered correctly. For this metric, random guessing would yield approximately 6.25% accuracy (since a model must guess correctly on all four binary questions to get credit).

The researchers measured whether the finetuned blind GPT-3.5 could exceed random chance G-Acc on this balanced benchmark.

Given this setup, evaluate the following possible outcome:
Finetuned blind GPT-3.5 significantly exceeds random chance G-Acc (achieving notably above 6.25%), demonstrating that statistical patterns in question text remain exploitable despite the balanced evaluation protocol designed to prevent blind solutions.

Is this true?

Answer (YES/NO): NO